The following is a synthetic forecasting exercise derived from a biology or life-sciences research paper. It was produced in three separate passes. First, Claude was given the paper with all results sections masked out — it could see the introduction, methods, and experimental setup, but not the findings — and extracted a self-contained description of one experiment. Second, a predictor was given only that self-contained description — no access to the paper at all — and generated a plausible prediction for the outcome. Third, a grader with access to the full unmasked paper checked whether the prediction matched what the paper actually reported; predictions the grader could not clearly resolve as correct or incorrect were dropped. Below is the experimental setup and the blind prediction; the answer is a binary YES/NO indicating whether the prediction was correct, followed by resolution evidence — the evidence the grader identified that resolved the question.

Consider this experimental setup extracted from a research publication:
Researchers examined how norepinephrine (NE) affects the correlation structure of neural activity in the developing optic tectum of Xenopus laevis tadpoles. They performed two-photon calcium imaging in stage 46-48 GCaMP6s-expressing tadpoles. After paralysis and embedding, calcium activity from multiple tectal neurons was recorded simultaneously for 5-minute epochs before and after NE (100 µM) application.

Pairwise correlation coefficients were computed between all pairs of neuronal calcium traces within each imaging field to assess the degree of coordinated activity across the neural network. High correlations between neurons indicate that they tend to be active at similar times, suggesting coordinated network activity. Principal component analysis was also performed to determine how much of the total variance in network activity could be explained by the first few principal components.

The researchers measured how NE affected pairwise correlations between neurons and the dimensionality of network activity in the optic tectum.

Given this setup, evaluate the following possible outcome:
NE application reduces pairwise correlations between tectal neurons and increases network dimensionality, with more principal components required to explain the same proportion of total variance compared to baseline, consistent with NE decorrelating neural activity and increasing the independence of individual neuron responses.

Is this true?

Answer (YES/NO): NO